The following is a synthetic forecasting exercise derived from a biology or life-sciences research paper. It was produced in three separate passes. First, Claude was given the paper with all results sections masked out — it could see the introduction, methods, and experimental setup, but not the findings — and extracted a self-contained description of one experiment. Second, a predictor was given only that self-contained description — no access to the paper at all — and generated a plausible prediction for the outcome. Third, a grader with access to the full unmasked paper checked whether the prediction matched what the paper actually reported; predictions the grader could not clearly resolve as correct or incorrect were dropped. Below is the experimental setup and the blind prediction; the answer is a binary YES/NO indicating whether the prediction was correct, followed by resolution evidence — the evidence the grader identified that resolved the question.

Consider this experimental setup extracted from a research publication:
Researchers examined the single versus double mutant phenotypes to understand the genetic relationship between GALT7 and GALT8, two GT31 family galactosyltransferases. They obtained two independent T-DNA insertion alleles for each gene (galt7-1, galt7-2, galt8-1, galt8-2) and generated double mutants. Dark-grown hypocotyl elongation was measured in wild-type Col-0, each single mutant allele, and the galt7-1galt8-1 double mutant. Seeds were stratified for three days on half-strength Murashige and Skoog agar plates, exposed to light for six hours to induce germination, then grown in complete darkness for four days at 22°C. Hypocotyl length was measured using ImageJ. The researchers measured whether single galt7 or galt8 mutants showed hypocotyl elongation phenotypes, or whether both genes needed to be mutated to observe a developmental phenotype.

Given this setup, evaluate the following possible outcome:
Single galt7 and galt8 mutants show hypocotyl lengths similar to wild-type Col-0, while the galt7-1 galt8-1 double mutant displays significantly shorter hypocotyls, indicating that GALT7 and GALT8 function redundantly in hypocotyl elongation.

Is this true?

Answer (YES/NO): YES